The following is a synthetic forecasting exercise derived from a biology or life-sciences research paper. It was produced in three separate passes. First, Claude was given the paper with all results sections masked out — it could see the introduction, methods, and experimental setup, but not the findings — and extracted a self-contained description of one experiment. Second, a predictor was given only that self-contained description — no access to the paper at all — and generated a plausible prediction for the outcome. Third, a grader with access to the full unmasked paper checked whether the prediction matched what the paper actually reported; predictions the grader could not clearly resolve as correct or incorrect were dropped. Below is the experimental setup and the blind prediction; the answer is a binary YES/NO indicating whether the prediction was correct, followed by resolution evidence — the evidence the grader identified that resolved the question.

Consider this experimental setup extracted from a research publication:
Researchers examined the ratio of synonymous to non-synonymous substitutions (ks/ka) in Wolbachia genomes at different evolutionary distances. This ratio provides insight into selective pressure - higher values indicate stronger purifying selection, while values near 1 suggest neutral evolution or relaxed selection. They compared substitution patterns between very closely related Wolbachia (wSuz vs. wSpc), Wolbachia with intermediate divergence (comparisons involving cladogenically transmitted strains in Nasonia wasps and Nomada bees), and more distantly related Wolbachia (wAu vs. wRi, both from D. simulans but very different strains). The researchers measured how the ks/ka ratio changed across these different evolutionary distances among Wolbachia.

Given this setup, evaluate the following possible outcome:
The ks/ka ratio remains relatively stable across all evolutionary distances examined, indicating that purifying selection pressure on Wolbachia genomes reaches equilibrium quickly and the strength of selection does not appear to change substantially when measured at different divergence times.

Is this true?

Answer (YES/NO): NO